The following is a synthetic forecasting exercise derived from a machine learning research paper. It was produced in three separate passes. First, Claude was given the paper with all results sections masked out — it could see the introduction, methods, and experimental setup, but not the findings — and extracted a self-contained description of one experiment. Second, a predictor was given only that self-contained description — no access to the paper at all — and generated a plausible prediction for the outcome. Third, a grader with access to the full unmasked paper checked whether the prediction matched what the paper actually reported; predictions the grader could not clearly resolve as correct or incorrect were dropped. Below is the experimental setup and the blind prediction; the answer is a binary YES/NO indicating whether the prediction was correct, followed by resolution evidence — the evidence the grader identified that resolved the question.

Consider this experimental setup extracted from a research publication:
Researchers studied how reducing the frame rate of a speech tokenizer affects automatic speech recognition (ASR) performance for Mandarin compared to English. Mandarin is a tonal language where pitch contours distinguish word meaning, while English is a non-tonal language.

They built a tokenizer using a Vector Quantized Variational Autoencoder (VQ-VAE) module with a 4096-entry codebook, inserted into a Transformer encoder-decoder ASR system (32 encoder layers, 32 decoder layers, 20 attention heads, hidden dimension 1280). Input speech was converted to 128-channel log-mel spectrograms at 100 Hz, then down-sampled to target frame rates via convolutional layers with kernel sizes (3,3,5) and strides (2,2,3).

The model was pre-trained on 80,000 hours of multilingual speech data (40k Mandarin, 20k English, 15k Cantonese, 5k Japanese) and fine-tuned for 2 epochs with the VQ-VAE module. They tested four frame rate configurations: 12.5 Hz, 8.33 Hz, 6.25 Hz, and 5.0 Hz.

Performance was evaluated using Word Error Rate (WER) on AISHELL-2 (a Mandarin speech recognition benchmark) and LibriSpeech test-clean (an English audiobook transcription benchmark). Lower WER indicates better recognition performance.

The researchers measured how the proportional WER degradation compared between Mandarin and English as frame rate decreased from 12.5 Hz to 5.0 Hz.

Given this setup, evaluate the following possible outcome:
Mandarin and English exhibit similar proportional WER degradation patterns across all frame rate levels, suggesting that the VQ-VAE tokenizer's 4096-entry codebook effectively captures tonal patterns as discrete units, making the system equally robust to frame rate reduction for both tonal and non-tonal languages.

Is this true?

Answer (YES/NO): NO